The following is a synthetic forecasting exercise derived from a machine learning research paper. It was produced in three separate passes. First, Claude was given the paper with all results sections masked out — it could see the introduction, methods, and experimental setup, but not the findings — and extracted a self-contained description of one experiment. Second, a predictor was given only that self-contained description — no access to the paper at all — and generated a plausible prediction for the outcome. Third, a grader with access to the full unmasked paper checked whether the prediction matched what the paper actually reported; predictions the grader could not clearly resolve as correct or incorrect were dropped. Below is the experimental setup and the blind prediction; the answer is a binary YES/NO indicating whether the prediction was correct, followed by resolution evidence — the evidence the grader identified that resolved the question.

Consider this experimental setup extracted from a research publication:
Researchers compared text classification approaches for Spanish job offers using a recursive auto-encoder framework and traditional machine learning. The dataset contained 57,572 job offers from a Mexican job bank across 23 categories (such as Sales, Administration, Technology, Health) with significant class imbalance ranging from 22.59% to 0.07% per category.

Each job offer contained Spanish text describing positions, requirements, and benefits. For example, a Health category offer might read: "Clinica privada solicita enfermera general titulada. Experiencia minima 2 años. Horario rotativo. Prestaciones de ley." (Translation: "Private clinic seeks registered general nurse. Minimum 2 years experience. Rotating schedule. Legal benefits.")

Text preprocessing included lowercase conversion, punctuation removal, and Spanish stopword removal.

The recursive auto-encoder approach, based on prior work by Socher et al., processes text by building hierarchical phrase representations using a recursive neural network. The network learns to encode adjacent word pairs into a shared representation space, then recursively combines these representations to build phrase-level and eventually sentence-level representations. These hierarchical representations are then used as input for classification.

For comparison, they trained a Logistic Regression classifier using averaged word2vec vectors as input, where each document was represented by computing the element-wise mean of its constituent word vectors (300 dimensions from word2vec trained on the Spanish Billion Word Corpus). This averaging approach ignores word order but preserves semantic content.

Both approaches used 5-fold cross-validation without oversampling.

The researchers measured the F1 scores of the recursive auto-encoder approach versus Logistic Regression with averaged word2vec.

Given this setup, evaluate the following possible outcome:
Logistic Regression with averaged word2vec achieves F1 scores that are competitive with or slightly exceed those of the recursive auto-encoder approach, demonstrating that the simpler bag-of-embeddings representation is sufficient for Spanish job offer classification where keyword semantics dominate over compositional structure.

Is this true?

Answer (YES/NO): NO